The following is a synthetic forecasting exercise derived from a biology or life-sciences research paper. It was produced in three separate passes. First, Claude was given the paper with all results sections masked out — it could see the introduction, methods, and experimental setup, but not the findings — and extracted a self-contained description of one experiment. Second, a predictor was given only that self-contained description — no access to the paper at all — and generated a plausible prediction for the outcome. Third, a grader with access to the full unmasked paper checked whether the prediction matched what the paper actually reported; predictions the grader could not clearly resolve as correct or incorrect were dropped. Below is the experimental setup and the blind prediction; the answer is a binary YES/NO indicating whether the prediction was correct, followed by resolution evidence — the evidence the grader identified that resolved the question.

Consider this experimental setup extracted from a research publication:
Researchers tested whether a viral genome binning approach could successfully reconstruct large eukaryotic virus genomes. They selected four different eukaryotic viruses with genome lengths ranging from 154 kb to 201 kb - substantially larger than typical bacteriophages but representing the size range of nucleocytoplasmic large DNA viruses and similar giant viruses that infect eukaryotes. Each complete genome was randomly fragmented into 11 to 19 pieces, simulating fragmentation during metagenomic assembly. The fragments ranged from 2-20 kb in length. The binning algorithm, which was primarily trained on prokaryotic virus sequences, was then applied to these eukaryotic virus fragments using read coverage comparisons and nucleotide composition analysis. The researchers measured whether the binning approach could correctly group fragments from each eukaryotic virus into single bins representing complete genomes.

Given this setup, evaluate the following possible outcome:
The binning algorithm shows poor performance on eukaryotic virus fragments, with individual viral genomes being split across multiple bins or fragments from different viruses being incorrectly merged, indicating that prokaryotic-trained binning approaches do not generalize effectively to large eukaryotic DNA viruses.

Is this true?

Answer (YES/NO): NO